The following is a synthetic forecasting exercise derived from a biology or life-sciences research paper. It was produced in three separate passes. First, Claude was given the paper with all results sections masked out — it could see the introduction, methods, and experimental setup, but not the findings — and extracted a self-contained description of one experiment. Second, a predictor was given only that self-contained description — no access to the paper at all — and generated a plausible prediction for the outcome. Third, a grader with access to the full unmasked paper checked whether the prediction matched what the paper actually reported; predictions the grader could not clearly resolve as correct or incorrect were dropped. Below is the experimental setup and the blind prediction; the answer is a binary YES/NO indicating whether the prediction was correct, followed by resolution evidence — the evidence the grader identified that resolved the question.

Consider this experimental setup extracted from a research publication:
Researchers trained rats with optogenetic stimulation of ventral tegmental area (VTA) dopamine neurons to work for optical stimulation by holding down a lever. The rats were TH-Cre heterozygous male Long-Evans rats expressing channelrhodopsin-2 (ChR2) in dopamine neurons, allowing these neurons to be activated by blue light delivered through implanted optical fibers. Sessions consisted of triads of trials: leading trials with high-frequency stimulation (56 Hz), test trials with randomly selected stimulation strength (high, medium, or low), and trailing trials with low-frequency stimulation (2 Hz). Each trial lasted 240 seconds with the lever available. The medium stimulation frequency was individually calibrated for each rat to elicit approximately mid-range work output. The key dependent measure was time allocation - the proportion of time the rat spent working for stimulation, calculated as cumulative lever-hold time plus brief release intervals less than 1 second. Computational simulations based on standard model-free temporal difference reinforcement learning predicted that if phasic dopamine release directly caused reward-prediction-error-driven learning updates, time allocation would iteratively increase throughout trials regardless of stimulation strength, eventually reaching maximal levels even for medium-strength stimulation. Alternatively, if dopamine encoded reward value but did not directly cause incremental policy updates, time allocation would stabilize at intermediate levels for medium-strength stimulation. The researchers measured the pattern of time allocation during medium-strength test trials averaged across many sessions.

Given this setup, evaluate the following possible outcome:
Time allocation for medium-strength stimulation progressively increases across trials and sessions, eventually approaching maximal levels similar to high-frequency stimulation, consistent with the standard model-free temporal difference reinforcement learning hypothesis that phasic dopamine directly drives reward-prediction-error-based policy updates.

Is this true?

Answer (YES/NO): NO